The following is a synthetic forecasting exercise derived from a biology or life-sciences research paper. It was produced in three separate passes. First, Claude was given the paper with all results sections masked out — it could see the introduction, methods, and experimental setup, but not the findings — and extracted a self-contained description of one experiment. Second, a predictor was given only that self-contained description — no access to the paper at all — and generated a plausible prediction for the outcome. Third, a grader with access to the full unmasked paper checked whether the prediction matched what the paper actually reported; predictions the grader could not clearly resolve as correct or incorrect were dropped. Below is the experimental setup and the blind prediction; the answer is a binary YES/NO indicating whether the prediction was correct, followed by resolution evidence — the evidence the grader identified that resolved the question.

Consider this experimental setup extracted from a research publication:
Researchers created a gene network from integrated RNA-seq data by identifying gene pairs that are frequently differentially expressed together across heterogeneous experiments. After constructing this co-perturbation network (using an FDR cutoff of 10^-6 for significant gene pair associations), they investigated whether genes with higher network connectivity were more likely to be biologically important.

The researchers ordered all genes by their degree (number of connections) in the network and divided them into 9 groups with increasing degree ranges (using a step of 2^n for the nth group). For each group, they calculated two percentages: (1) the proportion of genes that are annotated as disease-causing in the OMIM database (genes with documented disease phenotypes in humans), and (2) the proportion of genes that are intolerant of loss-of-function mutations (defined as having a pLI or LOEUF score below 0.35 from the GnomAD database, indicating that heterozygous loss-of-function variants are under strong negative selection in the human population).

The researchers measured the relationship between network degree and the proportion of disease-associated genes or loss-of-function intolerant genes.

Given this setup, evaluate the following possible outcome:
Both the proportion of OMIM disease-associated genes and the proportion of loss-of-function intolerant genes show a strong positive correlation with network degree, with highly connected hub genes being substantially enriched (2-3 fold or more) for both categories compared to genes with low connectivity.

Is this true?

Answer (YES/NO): YES